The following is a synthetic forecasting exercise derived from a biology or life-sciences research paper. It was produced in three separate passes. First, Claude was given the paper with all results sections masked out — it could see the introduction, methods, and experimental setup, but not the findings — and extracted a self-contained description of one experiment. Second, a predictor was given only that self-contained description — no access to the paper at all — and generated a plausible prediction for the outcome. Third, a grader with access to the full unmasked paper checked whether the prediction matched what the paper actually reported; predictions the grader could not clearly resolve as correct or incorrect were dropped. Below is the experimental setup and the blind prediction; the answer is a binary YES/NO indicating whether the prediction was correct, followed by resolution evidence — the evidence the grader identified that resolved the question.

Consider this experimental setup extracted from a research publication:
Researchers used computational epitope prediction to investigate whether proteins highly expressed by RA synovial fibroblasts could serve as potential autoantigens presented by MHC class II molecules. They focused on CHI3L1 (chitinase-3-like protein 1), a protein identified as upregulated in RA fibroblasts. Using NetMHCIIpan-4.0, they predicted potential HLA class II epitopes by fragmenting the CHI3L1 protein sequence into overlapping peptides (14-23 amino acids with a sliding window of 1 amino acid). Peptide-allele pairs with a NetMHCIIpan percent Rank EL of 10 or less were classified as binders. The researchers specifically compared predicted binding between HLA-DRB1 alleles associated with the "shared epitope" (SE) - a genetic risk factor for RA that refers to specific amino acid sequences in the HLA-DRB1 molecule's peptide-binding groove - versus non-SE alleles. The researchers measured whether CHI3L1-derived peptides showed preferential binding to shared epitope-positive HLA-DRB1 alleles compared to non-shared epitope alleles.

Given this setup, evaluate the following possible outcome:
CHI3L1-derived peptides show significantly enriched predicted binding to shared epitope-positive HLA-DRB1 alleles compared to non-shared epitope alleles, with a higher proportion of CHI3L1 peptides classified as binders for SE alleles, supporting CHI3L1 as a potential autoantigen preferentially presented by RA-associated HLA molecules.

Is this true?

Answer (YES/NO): YES